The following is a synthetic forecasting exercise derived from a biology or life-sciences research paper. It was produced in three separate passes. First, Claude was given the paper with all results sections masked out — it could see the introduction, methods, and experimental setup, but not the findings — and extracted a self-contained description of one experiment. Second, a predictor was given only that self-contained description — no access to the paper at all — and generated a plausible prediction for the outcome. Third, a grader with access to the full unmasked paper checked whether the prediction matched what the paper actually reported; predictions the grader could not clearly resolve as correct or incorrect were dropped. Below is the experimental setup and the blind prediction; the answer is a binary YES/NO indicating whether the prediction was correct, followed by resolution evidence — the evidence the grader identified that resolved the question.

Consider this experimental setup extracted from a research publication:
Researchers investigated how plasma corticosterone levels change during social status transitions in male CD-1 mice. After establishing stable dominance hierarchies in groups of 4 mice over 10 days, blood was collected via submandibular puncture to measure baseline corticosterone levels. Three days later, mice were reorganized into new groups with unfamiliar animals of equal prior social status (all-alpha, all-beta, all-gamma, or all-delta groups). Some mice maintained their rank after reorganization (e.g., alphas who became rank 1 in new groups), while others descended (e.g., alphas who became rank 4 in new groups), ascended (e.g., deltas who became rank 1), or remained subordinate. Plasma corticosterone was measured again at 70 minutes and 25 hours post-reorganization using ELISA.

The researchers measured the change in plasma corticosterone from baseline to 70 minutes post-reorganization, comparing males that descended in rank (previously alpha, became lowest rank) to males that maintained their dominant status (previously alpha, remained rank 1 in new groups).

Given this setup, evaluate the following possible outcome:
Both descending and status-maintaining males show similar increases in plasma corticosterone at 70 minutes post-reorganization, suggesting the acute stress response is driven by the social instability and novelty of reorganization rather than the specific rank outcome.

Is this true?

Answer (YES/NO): YES